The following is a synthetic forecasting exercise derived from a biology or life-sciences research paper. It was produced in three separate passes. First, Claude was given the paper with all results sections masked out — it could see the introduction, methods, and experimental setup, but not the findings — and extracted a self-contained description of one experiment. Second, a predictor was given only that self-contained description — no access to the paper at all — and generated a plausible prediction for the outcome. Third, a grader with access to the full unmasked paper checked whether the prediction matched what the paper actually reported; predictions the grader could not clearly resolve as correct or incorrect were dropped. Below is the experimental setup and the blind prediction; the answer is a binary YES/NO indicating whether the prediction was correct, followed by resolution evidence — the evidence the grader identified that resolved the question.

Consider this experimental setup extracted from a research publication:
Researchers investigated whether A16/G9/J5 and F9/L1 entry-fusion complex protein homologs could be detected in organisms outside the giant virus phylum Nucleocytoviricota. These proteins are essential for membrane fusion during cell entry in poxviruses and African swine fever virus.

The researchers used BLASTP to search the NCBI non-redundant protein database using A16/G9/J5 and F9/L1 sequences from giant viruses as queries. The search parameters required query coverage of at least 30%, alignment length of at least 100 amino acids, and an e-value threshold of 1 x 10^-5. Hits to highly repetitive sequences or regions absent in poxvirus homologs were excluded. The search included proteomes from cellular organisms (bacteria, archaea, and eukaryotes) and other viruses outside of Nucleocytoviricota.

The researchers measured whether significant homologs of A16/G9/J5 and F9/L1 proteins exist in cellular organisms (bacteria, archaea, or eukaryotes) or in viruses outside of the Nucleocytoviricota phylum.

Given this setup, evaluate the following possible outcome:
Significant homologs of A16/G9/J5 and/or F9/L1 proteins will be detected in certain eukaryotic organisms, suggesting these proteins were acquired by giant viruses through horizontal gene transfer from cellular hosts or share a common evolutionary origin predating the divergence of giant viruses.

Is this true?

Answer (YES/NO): NO